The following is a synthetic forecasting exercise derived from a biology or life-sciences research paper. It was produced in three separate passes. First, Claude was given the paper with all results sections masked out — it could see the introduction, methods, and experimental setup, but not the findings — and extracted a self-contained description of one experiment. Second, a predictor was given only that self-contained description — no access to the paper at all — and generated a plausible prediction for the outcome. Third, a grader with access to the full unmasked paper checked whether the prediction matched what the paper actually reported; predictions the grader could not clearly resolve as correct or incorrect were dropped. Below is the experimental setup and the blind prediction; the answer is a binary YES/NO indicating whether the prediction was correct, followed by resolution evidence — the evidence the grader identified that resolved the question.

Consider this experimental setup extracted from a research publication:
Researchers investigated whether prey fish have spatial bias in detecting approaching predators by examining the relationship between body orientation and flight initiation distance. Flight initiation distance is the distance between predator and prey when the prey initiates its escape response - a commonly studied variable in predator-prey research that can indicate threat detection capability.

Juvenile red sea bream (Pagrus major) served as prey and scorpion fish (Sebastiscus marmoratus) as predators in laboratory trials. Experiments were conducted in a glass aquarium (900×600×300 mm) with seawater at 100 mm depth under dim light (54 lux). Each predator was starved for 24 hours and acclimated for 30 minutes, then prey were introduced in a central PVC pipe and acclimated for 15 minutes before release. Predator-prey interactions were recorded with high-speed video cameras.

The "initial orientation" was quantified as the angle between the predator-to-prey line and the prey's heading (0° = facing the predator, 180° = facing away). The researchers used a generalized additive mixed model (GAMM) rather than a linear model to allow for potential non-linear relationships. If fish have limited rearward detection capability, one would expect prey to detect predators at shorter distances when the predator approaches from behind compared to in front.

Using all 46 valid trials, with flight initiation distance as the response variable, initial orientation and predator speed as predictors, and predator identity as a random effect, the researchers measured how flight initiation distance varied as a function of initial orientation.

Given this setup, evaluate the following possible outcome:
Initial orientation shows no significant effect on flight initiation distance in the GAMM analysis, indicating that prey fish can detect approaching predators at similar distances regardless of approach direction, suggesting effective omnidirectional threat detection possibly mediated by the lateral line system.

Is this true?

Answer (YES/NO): NO